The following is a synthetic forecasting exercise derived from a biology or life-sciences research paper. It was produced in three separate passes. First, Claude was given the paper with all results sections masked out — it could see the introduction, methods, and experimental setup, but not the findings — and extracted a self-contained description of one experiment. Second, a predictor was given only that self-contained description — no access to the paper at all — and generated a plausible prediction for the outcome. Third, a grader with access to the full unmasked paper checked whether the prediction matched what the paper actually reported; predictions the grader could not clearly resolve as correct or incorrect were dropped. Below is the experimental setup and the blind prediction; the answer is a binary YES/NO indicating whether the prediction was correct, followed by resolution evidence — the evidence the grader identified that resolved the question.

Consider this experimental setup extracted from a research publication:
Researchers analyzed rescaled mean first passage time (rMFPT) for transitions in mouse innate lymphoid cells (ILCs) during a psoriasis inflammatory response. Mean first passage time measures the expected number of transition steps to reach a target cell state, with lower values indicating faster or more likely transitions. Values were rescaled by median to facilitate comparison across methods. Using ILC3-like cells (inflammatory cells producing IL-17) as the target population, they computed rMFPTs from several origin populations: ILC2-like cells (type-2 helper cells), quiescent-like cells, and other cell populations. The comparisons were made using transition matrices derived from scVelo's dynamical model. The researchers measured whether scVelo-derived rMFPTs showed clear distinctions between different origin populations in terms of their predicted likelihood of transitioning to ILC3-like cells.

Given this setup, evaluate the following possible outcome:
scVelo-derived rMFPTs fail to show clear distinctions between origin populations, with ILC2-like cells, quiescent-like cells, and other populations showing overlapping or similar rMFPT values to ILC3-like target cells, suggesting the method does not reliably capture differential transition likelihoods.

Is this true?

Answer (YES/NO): YES